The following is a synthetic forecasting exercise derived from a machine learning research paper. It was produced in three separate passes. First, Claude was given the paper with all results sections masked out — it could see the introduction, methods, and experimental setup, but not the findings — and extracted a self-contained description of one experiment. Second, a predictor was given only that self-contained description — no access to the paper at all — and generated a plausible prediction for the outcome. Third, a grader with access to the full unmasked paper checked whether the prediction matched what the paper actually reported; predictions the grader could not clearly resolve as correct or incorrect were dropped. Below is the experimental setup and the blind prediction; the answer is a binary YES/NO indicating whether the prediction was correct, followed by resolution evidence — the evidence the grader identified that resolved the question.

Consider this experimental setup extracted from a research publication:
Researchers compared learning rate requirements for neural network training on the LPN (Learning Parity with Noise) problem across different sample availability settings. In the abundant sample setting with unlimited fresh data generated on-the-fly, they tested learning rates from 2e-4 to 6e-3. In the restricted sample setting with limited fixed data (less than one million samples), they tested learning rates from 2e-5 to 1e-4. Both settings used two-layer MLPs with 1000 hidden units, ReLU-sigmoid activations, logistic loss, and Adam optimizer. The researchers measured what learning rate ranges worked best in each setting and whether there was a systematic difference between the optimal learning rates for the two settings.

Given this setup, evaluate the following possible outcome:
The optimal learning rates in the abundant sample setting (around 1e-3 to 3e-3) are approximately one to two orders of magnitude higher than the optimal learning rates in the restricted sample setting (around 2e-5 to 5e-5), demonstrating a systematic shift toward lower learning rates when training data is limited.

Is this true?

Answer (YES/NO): YES